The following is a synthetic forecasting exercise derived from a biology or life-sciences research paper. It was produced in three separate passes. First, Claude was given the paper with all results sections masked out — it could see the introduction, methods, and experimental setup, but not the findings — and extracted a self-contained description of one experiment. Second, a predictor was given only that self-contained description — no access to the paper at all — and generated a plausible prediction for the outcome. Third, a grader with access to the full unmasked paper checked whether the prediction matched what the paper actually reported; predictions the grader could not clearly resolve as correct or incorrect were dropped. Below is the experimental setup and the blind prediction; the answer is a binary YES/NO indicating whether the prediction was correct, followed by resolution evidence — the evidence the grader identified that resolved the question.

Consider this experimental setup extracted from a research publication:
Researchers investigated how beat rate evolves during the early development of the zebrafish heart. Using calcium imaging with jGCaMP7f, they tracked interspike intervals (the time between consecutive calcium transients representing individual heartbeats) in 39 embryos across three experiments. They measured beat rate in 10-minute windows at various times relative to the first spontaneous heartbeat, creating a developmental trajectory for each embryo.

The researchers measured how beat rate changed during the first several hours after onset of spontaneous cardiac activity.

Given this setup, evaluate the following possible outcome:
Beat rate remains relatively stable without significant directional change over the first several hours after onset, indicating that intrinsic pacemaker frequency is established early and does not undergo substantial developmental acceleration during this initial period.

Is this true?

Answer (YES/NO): NO